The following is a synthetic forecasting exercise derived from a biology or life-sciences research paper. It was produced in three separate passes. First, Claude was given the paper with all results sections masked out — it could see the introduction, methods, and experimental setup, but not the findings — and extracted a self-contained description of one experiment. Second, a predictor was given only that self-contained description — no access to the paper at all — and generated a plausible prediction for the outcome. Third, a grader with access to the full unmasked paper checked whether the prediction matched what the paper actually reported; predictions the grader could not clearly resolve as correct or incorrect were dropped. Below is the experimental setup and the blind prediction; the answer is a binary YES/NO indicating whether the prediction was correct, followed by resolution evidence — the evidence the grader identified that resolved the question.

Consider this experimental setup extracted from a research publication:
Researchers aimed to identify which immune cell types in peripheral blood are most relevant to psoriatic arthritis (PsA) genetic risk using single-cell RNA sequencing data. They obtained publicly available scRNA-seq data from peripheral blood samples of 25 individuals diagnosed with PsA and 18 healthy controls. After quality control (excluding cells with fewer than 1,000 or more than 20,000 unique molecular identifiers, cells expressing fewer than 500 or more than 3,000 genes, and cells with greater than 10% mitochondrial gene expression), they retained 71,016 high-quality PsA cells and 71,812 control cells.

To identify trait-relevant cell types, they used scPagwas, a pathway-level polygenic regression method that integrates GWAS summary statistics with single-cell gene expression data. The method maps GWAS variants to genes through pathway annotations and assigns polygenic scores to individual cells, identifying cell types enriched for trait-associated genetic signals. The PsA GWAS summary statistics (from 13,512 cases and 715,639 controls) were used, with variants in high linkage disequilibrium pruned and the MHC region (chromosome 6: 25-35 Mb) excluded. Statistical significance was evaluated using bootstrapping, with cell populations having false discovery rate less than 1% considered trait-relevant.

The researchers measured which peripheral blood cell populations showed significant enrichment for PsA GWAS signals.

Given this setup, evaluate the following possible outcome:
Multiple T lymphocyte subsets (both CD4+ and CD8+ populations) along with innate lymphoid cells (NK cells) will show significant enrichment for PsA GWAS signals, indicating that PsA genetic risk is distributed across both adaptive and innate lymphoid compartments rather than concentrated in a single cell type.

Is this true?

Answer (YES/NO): NO